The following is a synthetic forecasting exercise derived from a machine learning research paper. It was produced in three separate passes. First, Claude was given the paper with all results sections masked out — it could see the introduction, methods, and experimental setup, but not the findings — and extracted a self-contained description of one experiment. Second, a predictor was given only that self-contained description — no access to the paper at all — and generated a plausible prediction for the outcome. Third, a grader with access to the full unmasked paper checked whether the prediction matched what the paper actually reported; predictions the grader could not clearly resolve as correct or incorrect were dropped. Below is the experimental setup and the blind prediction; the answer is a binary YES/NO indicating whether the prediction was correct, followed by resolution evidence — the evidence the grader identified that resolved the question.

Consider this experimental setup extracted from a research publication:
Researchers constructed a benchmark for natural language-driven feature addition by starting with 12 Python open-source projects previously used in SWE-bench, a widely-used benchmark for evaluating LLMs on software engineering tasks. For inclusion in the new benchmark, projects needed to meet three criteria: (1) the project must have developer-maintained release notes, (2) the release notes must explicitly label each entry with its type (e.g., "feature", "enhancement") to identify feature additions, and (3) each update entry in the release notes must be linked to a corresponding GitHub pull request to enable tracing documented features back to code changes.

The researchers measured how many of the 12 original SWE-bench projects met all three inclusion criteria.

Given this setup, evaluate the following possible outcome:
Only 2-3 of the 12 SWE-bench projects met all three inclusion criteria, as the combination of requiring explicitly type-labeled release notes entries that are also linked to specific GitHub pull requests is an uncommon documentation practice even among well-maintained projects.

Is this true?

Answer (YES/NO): NO